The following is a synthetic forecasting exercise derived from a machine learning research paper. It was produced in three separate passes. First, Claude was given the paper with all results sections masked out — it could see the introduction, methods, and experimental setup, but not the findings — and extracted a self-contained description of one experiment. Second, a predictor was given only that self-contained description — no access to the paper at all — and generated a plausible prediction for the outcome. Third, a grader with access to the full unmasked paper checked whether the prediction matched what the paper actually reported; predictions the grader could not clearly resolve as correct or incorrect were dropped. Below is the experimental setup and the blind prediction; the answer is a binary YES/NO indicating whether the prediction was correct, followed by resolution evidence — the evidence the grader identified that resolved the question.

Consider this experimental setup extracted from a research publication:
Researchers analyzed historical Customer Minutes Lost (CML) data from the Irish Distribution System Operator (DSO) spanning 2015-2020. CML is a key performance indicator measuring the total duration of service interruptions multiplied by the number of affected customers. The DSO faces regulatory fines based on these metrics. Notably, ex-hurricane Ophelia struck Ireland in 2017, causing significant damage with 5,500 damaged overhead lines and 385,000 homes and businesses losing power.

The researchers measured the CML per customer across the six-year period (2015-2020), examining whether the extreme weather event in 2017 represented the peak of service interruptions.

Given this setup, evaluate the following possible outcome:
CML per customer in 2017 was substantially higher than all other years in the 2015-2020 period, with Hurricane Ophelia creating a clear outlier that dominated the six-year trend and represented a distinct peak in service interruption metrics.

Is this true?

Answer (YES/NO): NO